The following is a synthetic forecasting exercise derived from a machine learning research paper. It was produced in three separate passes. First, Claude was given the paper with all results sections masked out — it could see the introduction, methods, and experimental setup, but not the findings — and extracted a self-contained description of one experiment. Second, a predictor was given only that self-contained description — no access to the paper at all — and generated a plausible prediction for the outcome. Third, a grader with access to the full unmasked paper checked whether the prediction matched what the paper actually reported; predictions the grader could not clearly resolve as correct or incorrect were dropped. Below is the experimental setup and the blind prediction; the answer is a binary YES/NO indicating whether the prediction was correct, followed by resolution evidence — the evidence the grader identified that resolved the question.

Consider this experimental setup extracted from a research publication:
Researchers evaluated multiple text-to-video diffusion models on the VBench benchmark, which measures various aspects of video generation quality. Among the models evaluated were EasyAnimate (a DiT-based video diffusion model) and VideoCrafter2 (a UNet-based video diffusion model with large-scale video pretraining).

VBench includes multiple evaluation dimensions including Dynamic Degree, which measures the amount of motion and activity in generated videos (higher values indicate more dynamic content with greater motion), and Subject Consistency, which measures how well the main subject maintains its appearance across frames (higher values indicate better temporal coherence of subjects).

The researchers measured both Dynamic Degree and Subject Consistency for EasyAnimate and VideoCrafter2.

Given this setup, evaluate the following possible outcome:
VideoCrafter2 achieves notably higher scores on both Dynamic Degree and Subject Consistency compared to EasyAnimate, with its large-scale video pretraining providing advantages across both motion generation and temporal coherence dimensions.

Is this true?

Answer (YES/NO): NO